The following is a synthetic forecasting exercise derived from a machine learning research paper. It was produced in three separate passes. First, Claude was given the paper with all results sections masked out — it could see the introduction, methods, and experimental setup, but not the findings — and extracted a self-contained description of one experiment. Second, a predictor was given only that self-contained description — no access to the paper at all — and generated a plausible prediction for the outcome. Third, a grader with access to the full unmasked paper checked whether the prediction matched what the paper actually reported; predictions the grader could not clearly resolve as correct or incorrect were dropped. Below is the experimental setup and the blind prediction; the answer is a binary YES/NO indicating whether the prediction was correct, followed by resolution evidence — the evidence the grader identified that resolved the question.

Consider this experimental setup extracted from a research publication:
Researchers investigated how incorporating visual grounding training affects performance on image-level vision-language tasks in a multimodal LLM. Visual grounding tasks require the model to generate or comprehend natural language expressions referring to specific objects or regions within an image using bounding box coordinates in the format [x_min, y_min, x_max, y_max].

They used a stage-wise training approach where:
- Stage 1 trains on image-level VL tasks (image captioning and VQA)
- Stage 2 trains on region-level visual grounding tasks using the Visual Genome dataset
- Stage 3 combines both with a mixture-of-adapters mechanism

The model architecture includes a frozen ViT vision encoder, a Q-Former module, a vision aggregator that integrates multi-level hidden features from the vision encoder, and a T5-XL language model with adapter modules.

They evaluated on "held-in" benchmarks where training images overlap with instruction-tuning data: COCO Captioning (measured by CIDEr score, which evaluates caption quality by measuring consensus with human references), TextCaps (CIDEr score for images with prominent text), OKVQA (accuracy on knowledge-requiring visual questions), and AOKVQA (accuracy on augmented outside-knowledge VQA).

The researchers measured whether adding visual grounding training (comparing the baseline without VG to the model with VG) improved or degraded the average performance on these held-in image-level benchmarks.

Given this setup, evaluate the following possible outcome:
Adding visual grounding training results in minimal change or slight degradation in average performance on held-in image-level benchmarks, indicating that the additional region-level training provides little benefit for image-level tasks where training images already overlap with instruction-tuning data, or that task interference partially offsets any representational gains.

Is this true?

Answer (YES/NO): NO